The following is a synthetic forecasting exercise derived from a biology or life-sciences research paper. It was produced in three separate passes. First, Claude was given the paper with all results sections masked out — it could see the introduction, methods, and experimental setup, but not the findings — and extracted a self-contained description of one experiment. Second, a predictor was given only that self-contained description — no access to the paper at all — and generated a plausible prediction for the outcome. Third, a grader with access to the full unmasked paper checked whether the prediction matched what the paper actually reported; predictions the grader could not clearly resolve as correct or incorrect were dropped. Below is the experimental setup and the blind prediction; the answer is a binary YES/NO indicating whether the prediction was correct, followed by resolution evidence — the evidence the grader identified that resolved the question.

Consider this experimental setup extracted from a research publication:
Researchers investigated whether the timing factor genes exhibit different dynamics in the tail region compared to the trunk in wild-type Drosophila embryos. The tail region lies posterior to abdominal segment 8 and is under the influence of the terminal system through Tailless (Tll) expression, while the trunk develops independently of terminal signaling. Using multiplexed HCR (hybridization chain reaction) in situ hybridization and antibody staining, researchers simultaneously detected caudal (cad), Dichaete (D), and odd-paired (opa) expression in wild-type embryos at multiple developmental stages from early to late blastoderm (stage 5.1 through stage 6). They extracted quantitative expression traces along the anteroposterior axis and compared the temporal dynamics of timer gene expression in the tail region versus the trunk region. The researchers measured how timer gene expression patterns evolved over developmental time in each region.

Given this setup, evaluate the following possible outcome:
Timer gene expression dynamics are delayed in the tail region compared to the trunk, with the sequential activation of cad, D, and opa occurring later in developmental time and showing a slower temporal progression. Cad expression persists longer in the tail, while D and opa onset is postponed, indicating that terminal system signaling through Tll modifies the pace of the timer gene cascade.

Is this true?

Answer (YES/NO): YES